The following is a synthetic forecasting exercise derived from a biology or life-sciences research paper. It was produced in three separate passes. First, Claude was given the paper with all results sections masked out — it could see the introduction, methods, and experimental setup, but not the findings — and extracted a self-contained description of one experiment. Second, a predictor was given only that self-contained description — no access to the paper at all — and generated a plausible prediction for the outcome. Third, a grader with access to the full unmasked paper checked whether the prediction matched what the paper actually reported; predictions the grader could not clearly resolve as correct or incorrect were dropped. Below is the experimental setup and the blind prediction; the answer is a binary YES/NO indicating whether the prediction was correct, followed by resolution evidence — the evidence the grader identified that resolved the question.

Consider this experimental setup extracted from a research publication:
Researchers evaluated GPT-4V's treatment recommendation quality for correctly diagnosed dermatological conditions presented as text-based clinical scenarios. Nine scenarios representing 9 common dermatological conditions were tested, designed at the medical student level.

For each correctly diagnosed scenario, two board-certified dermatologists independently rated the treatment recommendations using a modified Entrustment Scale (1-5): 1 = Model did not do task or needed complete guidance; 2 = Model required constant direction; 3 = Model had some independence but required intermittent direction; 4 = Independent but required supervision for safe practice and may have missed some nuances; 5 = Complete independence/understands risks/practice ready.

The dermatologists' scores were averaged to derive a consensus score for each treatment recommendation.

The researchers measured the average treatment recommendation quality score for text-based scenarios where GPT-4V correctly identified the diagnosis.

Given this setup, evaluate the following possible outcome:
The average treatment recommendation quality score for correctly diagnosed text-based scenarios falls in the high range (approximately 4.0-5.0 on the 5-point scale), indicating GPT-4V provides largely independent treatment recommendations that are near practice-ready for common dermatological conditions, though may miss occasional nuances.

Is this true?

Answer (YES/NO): NO